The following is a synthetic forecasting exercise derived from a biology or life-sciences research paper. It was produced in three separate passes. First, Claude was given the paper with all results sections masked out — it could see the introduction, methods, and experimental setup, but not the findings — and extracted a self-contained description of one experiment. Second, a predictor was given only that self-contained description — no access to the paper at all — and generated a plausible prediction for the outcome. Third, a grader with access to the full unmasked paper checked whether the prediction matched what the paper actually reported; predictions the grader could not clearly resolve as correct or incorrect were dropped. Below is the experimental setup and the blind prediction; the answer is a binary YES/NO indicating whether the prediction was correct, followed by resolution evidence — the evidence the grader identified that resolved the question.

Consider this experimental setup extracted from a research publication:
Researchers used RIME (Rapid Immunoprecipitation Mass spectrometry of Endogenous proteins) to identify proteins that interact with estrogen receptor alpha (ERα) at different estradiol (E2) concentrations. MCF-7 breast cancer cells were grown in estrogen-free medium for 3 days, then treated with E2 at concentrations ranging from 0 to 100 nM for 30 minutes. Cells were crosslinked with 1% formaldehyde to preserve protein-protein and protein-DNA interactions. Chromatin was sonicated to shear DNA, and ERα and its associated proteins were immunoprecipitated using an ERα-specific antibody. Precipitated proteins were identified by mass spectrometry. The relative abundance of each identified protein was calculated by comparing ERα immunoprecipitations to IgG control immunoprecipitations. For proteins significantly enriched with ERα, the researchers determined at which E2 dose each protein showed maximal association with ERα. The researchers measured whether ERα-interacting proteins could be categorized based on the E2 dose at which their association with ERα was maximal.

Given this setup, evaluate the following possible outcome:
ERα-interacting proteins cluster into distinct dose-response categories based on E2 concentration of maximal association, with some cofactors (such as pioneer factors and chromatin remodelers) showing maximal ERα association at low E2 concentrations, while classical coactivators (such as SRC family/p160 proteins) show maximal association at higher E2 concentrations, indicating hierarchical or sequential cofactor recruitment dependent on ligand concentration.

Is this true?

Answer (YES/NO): NO